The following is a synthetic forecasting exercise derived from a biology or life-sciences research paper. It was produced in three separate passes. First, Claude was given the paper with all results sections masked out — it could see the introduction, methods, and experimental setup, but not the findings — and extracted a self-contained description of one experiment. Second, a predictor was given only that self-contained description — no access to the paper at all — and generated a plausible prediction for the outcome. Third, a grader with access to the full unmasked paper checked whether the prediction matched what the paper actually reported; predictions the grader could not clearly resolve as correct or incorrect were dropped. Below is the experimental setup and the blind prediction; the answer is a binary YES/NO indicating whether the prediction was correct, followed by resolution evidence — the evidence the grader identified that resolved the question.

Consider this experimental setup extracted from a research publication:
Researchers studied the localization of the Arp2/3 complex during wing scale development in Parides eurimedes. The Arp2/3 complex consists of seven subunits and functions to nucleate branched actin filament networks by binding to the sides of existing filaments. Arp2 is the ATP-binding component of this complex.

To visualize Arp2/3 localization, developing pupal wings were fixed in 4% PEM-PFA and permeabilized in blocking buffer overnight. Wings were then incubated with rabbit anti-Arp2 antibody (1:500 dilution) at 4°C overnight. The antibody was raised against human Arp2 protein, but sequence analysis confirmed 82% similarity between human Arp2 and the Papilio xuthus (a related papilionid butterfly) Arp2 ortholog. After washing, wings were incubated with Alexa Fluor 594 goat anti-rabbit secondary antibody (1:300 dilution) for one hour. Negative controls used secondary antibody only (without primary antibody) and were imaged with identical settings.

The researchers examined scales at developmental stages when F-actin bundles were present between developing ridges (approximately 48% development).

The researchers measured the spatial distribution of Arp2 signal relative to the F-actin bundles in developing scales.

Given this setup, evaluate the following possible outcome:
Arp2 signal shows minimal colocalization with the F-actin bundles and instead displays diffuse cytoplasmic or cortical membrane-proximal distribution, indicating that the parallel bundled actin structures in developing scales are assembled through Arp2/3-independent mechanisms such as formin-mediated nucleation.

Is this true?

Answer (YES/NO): NO